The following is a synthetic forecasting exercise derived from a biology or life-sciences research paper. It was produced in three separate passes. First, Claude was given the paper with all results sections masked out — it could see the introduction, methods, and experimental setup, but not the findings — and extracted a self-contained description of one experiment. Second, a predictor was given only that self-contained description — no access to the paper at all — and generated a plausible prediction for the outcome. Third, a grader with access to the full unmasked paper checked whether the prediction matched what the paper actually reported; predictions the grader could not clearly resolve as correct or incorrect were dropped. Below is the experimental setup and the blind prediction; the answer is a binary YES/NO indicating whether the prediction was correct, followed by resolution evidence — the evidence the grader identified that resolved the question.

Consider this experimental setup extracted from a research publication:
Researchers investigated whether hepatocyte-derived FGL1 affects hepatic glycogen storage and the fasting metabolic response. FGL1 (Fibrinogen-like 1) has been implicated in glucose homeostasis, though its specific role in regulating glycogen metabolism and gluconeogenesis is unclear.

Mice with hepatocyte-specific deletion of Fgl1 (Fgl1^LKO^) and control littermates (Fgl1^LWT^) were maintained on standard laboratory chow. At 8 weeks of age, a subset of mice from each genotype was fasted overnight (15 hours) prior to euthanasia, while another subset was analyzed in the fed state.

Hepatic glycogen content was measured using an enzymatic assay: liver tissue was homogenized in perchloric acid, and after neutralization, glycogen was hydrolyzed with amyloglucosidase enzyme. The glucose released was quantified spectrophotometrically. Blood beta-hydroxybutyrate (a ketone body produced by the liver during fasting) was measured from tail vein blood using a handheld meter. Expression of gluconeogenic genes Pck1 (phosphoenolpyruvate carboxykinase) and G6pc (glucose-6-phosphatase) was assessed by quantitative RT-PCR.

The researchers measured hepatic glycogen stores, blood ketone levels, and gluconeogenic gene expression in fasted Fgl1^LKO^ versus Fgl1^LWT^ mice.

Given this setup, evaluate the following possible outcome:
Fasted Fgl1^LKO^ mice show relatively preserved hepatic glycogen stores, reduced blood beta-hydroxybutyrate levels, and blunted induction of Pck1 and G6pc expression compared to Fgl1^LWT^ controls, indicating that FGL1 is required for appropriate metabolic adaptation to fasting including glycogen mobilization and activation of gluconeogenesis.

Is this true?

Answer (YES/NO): NO